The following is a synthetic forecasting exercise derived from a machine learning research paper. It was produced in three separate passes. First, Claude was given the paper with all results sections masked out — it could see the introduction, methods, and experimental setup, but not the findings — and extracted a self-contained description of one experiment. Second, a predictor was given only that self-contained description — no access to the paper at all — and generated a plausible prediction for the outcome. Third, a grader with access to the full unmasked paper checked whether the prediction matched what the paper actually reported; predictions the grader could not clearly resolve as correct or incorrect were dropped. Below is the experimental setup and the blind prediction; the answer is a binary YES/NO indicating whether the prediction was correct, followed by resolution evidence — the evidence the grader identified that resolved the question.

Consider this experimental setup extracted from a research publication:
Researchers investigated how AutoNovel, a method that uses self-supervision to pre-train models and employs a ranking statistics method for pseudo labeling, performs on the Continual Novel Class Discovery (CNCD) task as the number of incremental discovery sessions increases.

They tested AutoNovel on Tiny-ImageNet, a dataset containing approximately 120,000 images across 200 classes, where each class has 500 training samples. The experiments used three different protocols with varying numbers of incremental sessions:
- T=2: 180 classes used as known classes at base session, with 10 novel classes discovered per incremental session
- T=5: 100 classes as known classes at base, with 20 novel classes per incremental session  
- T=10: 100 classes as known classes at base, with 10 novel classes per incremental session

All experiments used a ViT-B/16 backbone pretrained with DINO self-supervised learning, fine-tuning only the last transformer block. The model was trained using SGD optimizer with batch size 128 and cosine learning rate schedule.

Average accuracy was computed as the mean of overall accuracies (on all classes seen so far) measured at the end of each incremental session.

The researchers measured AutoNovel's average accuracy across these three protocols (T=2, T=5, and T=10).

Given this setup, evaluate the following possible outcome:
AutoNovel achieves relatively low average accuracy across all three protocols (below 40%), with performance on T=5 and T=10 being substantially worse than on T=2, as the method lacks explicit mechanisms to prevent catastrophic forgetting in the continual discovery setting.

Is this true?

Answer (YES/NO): NO